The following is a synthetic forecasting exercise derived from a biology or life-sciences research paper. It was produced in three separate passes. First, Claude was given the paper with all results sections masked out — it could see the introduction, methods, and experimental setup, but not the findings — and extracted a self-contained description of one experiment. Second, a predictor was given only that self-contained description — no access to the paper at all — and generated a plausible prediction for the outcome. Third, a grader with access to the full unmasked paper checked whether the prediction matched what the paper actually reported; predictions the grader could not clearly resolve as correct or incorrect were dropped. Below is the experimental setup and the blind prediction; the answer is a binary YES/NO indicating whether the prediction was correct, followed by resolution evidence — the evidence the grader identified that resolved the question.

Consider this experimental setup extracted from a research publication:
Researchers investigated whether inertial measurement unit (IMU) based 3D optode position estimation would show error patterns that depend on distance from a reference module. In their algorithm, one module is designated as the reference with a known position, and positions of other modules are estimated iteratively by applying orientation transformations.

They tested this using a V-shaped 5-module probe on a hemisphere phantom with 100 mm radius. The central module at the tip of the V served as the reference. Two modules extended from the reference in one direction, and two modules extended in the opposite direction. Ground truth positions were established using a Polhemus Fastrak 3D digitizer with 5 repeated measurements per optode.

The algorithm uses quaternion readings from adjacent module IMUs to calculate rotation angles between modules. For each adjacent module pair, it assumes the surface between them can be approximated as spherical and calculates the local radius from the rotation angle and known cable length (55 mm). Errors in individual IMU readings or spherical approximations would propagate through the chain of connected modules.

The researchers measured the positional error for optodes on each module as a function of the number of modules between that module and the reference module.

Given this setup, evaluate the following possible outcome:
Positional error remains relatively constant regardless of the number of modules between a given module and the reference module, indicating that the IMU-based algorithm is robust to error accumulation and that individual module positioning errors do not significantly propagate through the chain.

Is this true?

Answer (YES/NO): NO